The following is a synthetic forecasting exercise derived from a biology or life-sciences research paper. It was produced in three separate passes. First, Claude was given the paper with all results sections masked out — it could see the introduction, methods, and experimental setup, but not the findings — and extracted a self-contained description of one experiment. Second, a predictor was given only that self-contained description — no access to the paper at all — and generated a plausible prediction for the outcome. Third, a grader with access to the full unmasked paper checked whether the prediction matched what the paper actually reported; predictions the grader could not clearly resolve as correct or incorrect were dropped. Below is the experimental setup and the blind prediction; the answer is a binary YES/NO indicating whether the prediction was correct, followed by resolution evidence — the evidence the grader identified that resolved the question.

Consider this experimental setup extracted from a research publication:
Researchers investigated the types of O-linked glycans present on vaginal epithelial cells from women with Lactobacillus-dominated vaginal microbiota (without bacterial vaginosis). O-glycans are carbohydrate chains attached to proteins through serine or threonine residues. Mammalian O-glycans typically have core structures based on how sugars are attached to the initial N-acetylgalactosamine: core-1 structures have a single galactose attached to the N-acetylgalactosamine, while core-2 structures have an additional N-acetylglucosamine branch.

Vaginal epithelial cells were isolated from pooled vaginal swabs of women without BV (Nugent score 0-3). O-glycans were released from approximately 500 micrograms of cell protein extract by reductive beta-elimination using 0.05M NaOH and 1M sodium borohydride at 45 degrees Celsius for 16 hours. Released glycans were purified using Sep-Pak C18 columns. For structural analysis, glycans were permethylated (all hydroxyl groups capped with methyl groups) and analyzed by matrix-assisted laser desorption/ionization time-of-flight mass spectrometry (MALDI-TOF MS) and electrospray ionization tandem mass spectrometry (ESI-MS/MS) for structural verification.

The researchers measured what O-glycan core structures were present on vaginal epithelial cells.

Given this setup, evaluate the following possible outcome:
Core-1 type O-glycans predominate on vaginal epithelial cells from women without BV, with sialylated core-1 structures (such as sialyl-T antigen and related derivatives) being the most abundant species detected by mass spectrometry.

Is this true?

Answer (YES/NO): NO